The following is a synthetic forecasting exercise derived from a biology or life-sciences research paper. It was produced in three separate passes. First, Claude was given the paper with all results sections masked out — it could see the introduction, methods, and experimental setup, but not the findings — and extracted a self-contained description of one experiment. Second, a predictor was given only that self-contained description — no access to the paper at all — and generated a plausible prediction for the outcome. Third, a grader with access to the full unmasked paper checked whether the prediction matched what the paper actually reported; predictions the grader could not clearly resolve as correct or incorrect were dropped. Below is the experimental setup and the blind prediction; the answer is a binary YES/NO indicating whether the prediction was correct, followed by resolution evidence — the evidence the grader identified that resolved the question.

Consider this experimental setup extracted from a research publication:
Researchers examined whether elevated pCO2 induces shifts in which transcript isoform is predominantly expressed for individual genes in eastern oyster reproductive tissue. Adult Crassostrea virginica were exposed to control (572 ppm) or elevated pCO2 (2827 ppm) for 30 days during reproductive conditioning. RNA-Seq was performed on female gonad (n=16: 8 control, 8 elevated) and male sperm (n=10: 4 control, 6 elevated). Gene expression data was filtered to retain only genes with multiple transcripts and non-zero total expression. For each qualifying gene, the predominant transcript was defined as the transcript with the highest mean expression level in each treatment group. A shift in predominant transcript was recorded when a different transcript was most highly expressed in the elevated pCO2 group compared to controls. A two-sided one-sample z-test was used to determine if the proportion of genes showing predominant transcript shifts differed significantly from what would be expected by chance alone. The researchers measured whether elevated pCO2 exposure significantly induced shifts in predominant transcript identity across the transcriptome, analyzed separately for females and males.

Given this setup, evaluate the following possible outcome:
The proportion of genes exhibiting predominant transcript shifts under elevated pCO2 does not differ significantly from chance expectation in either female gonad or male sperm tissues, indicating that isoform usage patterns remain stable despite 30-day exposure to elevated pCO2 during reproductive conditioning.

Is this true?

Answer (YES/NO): NO